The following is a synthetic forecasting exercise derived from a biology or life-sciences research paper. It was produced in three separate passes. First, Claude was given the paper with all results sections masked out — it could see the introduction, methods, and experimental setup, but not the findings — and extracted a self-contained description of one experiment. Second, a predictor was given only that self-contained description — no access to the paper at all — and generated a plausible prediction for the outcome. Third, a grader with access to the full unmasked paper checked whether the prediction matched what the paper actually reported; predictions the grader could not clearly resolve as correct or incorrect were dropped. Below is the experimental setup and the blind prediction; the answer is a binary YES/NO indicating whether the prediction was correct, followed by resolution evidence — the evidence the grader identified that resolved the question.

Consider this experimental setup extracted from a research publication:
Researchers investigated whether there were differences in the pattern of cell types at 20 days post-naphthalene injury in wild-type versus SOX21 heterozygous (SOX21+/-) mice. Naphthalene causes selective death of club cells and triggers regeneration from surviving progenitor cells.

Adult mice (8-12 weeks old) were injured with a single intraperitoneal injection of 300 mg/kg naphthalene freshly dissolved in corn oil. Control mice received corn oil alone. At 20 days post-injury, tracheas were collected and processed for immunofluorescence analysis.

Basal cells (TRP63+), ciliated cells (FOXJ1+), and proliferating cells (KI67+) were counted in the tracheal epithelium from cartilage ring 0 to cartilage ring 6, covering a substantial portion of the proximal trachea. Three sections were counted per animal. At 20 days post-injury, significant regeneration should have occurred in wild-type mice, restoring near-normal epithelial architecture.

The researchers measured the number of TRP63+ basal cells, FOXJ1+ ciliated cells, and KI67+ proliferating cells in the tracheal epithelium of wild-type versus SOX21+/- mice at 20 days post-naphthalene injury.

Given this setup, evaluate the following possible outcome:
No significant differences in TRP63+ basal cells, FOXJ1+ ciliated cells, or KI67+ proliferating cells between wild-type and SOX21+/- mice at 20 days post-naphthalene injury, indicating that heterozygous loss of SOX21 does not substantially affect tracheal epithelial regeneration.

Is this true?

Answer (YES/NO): YES